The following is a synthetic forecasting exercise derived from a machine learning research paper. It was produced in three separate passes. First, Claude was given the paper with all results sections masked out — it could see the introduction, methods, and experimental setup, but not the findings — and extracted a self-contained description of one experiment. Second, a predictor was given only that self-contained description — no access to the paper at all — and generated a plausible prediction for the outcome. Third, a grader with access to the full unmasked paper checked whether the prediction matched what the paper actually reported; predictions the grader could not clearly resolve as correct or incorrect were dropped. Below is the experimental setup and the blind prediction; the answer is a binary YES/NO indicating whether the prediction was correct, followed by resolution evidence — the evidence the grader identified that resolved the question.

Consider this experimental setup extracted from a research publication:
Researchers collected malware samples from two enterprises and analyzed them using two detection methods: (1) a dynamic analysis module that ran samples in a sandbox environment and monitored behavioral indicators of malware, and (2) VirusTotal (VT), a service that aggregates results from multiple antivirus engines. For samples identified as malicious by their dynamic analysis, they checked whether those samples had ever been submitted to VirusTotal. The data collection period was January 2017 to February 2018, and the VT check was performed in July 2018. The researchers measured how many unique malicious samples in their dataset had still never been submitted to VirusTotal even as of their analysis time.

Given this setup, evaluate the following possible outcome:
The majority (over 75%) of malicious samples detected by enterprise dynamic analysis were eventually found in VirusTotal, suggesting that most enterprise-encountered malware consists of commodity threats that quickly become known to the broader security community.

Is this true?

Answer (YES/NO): YES